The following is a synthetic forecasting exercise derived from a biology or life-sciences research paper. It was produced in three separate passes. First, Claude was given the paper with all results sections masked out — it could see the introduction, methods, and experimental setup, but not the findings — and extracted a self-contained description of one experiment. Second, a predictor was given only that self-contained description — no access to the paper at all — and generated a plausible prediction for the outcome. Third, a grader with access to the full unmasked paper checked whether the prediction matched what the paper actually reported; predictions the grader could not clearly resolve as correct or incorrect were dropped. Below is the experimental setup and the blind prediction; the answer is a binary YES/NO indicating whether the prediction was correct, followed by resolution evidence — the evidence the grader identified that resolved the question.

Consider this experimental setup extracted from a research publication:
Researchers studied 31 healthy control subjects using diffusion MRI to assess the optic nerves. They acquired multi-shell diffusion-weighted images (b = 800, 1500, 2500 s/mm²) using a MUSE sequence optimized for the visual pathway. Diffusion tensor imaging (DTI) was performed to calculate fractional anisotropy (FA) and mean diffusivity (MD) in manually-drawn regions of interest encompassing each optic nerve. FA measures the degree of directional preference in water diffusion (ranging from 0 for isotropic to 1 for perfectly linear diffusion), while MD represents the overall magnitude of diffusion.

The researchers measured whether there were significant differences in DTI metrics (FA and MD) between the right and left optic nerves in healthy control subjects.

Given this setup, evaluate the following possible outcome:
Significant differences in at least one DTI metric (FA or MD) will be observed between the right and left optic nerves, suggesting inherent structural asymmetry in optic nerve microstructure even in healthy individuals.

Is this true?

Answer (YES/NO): NO